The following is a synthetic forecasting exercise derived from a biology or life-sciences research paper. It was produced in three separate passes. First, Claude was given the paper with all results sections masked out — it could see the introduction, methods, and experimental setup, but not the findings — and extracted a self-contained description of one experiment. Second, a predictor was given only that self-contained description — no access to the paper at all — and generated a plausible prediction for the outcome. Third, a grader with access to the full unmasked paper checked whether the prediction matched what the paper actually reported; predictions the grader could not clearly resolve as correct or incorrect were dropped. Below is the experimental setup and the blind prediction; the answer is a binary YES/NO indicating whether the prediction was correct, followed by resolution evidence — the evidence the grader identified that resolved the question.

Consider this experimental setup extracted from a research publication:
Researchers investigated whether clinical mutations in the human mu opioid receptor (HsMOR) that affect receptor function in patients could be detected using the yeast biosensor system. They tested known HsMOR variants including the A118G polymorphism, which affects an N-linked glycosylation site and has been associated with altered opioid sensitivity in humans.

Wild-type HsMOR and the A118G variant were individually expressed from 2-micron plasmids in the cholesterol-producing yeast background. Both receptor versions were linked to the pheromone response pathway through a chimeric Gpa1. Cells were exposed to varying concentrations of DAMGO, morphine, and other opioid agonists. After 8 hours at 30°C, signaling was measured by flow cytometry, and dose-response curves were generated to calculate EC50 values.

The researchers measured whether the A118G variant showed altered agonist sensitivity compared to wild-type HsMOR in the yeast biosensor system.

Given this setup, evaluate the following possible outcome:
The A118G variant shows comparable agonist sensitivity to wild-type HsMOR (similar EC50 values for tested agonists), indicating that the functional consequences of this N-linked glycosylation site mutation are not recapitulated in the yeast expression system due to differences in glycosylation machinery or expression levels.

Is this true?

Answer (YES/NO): NO